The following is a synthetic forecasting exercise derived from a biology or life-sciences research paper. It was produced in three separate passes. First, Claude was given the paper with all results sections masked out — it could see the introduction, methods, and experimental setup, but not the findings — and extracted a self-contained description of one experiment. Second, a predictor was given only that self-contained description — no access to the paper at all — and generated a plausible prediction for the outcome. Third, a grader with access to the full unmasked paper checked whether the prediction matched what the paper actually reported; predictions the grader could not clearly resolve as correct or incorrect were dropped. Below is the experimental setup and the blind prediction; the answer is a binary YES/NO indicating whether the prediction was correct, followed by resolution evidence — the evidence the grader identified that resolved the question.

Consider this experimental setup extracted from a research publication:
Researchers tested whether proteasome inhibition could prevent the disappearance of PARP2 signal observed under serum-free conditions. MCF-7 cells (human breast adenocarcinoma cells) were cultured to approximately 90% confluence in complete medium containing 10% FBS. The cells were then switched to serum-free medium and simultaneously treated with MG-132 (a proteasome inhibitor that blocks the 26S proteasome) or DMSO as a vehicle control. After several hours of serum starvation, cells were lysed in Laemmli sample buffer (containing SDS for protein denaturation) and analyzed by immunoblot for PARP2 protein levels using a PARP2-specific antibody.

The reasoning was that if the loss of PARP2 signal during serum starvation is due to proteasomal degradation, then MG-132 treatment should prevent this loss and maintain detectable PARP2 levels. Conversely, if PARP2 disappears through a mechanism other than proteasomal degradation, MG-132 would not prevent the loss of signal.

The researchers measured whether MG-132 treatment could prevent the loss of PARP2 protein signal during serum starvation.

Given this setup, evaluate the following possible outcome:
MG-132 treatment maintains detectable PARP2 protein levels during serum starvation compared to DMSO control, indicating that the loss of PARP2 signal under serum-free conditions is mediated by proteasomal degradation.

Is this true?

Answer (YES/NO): NO